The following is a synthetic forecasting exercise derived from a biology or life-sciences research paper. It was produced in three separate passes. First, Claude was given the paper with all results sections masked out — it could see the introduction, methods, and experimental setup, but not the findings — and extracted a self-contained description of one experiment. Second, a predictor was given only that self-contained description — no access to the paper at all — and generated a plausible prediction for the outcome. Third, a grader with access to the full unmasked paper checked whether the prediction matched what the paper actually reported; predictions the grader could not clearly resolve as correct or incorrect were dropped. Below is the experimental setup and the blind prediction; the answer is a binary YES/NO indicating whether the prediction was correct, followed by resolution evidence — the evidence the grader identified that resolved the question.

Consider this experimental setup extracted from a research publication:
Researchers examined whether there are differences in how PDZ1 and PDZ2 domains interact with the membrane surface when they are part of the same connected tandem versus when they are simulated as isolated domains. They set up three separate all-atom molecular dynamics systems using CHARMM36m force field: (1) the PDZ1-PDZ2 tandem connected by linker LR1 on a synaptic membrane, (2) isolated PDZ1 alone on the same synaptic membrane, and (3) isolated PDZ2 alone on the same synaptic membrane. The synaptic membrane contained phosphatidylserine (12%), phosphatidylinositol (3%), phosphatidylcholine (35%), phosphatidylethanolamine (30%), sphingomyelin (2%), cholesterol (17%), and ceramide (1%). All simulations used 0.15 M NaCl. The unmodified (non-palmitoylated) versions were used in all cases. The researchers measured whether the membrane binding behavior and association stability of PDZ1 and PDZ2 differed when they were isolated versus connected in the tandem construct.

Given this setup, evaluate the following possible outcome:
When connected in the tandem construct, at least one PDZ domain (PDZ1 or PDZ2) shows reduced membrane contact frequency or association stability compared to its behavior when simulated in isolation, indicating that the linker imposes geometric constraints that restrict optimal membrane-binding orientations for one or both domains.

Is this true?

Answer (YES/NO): NO